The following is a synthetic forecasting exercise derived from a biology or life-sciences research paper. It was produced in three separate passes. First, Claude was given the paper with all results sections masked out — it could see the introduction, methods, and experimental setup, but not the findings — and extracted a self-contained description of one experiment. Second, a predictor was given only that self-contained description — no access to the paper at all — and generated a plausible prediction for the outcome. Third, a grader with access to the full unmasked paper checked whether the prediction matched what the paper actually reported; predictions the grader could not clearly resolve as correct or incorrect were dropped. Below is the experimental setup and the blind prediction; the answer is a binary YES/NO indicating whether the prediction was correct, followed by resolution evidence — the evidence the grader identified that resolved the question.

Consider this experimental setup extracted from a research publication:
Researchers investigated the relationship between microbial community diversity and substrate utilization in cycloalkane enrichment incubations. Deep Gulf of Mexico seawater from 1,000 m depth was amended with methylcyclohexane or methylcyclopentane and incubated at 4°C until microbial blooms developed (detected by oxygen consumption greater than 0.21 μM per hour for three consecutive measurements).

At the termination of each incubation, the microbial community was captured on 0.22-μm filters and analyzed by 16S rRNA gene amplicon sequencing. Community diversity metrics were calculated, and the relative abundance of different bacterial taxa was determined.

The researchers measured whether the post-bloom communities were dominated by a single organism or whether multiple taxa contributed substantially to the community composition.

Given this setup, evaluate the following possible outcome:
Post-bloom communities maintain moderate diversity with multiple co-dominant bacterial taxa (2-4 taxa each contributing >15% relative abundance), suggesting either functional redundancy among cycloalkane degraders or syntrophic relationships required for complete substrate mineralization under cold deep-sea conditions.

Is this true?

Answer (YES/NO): NO